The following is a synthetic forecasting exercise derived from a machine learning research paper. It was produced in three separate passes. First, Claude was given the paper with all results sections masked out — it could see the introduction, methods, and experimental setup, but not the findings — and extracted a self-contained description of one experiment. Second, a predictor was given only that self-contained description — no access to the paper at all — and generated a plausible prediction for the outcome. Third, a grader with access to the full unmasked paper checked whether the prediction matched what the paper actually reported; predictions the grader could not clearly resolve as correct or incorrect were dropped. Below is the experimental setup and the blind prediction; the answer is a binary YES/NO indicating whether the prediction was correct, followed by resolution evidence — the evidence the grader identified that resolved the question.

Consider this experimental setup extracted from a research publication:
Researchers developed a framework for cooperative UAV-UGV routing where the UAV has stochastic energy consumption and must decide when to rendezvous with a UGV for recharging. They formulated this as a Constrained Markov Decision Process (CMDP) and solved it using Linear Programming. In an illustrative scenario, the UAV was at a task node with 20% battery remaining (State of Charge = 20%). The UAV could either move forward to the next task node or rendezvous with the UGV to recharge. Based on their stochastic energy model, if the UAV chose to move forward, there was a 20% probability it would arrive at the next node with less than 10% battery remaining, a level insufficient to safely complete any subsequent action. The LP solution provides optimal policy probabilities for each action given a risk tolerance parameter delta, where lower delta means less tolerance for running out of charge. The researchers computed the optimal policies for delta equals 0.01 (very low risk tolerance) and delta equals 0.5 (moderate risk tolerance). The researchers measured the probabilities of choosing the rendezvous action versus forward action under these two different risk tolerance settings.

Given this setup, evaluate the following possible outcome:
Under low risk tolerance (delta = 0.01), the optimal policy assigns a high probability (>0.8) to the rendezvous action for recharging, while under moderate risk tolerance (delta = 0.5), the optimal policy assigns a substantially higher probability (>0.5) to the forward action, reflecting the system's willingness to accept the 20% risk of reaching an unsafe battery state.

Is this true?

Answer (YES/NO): NO